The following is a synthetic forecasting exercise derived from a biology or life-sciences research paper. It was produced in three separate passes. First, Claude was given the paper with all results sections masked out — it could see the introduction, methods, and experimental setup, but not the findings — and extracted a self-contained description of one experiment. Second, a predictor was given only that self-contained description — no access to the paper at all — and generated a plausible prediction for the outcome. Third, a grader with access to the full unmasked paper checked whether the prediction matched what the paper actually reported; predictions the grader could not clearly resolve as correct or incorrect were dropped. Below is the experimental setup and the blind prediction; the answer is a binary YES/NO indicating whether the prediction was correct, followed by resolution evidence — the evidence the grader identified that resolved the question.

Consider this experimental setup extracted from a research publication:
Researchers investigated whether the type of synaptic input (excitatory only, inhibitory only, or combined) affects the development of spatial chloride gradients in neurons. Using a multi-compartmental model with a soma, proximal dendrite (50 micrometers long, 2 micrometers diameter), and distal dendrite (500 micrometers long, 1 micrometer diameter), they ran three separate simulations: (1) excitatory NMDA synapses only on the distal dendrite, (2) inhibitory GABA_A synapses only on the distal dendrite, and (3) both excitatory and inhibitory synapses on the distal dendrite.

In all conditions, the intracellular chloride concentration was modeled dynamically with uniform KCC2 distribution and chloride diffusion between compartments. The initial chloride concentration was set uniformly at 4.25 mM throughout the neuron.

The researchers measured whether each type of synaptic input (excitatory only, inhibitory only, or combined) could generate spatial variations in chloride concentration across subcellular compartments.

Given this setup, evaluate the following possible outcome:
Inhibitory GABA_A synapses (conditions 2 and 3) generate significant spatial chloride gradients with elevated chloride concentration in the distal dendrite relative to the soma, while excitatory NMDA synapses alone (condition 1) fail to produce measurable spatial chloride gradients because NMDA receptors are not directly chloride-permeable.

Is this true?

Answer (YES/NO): NO